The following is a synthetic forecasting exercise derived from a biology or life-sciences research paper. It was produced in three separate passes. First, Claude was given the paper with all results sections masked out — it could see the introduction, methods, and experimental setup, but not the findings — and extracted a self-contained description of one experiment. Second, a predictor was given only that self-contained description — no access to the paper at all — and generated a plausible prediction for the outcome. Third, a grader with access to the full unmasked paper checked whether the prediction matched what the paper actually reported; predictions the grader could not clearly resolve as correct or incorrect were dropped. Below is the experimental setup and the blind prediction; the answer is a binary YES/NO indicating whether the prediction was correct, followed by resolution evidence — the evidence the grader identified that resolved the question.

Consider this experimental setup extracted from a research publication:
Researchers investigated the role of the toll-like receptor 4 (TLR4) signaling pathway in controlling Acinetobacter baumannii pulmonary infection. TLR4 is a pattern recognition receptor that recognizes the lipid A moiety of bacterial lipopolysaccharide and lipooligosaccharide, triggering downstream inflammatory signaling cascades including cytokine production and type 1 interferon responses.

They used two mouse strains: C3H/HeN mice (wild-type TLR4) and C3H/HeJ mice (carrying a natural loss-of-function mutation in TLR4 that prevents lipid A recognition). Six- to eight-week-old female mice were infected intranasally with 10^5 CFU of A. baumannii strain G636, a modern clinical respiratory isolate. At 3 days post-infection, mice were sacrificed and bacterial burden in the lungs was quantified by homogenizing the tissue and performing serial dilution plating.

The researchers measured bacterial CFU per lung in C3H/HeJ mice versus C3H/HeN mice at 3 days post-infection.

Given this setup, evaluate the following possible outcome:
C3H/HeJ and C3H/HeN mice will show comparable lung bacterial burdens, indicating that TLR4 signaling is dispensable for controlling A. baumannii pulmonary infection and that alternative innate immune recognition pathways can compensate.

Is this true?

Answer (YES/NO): NO